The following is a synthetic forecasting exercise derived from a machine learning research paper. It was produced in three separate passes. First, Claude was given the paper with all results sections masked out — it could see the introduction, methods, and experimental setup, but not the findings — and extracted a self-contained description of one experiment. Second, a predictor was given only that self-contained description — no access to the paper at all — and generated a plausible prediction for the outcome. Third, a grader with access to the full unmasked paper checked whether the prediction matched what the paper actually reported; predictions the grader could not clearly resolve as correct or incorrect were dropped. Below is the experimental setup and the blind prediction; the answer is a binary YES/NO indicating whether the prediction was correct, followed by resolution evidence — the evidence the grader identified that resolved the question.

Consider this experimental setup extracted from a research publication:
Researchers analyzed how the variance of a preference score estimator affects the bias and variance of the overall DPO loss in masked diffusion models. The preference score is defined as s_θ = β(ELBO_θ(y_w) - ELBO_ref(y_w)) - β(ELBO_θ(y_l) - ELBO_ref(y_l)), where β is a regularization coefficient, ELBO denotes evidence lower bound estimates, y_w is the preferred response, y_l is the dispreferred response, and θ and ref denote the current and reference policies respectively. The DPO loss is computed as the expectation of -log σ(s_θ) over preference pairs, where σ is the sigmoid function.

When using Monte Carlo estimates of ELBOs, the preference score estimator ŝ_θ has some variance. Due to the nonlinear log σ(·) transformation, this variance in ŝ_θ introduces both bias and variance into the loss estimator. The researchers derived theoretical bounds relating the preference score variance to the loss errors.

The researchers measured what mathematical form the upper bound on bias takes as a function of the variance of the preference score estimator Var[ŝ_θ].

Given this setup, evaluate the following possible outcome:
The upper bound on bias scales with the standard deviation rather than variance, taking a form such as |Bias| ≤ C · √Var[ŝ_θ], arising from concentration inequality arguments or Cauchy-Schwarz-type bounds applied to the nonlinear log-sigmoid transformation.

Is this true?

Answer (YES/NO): YES